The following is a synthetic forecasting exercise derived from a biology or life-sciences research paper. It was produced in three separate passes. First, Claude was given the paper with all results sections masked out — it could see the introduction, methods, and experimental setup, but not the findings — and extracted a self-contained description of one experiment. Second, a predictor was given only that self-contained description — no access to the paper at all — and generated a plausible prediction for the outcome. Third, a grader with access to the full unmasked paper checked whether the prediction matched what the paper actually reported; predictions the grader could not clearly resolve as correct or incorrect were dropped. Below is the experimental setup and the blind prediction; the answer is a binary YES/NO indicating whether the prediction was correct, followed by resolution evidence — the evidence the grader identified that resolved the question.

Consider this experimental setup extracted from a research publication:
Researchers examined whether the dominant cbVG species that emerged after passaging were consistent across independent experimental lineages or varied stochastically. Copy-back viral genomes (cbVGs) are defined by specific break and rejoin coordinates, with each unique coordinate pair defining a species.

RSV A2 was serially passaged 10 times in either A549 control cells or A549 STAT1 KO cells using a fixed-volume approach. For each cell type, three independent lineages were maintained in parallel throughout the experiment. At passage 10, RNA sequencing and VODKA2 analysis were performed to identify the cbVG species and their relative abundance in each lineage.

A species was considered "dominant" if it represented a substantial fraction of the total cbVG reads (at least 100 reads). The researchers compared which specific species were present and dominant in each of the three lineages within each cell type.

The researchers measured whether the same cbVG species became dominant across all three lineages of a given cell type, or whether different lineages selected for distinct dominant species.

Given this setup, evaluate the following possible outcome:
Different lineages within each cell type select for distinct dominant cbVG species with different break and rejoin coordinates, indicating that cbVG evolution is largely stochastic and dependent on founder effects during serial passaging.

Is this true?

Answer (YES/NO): NO